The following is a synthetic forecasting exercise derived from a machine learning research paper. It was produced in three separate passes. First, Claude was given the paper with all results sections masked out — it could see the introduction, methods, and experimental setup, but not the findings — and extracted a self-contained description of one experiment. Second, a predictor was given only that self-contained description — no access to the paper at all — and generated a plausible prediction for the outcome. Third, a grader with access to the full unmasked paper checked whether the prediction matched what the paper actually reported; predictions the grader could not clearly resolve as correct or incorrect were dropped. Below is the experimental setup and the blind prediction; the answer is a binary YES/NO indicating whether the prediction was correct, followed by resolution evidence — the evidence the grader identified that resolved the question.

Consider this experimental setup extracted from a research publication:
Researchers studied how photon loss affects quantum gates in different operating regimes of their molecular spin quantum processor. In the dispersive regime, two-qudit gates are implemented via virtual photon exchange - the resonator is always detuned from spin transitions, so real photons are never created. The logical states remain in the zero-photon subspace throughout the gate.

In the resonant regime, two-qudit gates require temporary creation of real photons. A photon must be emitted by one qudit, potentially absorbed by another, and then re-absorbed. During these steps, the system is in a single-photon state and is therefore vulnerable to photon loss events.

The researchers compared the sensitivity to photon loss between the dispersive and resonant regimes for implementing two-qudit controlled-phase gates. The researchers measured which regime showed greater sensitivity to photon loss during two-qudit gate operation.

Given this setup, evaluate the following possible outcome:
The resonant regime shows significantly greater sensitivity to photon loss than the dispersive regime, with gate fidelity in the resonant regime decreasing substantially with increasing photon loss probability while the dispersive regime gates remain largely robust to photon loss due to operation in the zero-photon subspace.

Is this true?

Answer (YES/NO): YES